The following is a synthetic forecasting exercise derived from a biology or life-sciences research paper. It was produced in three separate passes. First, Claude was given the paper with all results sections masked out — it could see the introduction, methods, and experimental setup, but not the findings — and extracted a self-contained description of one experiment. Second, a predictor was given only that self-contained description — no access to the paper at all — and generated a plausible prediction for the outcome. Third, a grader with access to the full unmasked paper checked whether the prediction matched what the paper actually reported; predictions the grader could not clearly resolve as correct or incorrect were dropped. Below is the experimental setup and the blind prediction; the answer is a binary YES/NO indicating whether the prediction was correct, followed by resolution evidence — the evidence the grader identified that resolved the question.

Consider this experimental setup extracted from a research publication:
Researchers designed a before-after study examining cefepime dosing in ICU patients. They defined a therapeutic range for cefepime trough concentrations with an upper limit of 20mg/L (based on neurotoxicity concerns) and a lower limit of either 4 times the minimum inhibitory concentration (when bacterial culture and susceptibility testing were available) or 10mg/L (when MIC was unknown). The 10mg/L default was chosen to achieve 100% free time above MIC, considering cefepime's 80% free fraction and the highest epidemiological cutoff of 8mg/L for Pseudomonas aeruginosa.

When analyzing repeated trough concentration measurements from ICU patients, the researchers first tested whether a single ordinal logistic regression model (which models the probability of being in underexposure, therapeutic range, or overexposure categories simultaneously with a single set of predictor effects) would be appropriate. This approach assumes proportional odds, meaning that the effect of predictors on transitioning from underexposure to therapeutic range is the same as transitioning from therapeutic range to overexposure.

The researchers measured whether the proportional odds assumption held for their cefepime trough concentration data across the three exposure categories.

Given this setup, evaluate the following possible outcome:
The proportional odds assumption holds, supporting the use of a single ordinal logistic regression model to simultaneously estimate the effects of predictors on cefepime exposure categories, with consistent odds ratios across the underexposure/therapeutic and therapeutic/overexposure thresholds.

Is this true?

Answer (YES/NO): NO